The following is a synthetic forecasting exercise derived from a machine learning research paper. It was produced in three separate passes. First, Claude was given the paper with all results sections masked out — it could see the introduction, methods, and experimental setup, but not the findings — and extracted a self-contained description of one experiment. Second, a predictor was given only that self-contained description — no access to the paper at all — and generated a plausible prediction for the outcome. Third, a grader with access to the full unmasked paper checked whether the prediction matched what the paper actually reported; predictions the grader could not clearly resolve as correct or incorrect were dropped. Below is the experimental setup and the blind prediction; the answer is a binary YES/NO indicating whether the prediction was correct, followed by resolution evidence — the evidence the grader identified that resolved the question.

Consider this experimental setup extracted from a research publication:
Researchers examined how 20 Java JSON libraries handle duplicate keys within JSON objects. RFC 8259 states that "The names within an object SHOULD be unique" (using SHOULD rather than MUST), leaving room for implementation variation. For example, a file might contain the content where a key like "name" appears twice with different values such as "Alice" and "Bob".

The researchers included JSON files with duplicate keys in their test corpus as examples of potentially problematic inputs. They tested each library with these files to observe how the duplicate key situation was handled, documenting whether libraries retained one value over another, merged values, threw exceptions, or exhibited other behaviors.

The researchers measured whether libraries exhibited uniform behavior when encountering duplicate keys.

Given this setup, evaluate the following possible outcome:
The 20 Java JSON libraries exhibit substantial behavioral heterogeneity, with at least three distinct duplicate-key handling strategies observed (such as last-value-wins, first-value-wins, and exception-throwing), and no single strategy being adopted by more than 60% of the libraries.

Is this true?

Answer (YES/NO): NO